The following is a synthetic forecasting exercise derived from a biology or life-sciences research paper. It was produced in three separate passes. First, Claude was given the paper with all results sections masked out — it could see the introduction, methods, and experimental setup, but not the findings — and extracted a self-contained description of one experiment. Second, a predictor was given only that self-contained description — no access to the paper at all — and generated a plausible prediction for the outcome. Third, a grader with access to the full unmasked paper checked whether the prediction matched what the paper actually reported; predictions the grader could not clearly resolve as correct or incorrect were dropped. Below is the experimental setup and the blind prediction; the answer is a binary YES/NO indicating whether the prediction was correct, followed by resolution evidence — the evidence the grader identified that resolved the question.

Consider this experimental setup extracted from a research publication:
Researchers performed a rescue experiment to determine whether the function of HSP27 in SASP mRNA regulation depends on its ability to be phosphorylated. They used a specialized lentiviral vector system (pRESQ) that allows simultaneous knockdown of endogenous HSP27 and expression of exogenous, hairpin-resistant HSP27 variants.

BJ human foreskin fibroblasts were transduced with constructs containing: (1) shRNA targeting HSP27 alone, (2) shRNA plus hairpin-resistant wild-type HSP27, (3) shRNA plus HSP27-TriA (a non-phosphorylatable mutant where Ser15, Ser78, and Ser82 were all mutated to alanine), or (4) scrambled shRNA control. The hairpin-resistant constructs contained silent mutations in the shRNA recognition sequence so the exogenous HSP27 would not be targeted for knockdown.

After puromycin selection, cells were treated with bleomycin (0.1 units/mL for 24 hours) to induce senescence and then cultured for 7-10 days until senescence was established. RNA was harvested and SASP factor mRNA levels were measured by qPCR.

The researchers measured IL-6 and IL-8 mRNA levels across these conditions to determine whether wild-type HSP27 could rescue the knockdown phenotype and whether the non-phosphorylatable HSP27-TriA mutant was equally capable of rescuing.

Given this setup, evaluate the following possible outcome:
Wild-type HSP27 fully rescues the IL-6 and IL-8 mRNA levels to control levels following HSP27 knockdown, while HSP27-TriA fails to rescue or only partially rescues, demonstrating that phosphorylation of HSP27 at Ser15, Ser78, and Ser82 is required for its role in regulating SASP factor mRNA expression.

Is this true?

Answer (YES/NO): NO